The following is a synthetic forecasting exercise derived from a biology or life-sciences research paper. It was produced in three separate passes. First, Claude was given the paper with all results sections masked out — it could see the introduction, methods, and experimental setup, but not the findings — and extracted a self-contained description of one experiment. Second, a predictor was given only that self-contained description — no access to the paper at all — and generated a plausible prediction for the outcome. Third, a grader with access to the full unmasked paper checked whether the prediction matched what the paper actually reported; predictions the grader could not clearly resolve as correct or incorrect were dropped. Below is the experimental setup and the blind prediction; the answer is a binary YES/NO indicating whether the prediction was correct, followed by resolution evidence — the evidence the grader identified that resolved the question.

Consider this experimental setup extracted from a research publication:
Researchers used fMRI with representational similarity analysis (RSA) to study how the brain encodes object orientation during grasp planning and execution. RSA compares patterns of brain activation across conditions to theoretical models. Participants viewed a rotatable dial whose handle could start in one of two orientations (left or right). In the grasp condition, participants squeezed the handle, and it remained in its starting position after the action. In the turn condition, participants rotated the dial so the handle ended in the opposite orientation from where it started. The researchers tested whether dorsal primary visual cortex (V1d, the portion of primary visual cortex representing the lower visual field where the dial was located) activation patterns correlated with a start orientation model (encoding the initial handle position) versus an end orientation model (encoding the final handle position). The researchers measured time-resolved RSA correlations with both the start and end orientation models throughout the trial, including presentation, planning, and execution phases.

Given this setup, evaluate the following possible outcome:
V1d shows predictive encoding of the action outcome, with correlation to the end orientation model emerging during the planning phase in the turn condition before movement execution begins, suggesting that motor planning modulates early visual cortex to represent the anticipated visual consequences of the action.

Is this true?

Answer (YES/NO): NO